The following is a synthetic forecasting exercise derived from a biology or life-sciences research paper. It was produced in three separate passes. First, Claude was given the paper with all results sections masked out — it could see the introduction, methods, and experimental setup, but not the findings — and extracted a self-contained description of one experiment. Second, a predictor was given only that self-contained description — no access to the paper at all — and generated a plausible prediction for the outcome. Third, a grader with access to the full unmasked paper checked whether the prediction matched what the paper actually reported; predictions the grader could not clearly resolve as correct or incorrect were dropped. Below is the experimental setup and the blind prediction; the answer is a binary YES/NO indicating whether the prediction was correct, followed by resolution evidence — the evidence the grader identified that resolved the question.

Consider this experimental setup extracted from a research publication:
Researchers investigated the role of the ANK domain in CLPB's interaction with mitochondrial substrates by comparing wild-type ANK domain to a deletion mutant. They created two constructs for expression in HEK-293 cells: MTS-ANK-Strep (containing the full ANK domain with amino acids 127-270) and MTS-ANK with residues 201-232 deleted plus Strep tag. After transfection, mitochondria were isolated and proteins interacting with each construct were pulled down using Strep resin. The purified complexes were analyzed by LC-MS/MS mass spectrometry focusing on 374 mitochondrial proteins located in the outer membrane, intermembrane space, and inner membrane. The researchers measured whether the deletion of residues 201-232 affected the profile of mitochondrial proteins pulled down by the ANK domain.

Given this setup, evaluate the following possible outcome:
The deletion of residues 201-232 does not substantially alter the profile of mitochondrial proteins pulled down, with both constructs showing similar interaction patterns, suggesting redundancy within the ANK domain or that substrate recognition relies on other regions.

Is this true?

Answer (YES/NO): NO